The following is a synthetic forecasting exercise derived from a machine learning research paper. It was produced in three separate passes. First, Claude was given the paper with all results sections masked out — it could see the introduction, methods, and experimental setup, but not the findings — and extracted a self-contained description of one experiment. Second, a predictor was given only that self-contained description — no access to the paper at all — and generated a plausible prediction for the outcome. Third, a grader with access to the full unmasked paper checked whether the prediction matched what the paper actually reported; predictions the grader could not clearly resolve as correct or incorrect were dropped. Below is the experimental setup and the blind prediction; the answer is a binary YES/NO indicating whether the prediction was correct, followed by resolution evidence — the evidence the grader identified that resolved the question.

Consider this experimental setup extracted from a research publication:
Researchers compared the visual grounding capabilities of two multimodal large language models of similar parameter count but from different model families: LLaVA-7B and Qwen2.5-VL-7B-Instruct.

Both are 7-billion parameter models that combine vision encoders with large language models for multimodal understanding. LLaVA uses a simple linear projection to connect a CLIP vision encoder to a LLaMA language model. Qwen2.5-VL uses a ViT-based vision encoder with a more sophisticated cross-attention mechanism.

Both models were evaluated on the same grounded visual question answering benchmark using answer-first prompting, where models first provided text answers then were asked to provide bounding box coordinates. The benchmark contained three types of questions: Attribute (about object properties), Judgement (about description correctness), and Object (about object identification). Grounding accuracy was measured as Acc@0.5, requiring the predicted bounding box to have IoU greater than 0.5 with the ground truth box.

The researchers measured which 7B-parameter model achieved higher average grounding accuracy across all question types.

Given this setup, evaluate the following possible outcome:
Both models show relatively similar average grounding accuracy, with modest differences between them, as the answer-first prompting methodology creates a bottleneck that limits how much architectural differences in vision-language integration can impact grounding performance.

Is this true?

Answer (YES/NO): NO